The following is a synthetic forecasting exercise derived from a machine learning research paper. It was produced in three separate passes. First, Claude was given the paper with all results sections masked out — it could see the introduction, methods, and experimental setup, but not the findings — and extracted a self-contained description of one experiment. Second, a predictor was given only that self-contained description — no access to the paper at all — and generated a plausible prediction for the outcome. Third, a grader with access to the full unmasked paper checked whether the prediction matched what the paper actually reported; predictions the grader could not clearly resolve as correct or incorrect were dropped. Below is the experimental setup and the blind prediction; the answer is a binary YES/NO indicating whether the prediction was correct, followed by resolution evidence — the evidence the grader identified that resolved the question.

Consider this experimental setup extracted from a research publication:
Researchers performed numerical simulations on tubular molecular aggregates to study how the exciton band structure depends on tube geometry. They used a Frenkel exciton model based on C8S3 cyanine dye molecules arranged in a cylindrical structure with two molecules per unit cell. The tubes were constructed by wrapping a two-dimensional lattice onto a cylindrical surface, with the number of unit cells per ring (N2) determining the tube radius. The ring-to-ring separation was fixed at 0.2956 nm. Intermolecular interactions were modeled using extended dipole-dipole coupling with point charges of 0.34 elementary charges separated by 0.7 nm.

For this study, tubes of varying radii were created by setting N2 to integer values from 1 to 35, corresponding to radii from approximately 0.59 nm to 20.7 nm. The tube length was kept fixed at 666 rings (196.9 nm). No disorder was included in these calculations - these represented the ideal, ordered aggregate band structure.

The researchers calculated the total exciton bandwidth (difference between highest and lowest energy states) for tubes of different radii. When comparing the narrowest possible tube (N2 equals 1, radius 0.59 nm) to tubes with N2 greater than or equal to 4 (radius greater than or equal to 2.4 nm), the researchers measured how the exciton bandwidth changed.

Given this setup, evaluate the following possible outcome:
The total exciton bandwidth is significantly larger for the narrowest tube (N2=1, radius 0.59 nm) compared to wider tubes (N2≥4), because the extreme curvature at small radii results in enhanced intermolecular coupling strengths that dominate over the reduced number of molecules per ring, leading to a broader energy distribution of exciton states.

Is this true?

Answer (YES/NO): NO